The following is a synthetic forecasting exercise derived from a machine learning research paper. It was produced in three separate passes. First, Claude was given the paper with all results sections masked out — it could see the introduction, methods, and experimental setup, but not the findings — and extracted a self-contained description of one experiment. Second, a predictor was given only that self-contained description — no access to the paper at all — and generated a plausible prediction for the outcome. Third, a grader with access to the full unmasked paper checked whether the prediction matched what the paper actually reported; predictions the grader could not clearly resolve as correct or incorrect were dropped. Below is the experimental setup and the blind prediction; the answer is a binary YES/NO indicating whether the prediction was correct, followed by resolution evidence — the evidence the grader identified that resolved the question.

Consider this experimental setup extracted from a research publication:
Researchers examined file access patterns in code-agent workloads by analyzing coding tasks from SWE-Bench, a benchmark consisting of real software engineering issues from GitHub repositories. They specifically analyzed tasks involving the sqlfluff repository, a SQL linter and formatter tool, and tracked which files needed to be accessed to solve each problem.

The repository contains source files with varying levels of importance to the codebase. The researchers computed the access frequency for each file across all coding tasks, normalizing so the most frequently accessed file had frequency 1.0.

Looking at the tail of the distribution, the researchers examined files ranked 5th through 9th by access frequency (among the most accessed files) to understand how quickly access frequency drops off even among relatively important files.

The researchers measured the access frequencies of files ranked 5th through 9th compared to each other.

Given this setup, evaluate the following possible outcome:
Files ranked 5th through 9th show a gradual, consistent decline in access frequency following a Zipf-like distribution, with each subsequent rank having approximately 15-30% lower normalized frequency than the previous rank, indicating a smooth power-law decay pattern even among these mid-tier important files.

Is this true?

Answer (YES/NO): NO